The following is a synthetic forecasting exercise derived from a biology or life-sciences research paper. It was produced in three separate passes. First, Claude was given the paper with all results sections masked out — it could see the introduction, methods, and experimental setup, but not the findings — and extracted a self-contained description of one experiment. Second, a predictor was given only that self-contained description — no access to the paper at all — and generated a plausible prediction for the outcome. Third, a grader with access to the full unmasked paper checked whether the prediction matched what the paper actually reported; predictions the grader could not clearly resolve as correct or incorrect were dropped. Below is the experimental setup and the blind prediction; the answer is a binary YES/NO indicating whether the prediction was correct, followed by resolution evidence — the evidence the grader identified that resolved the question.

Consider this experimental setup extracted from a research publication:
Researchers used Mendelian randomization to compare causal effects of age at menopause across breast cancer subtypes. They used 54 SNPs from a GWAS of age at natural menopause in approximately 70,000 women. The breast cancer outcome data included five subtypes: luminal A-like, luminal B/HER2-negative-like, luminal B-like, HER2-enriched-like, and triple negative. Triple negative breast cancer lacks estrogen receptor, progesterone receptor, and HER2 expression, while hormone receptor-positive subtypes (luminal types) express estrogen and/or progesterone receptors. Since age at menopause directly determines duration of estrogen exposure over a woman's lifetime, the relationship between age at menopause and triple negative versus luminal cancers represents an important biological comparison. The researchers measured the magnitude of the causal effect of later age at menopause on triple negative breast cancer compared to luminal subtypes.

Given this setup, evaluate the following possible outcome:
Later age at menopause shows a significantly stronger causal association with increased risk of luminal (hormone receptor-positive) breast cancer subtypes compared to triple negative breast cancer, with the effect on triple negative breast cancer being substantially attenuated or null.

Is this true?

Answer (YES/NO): YES